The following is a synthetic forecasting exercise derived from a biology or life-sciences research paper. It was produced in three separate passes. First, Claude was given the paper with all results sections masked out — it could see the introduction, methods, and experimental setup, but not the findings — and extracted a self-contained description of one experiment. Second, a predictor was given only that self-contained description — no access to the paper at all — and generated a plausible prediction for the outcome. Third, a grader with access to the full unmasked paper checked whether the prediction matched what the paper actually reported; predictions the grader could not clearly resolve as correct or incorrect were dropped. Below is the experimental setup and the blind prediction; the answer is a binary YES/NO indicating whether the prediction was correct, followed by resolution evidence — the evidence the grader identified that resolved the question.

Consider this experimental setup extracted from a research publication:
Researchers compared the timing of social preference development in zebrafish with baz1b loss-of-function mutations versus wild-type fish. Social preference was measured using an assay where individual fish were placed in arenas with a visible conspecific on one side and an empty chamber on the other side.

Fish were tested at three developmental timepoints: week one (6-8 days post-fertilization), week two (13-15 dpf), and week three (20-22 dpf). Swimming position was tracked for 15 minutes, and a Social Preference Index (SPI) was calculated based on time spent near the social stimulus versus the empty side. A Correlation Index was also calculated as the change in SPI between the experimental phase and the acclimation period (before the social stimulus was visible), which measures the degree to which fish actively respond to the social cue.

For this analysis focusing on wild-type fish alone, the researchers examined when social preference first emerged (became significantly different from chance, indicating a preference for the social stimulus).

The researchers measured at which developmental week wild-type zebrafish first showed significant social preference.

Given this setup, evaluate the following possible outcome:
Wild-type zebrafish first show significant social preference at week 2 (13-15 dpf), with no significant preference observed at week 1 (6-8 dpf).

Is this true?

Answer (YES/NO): YES